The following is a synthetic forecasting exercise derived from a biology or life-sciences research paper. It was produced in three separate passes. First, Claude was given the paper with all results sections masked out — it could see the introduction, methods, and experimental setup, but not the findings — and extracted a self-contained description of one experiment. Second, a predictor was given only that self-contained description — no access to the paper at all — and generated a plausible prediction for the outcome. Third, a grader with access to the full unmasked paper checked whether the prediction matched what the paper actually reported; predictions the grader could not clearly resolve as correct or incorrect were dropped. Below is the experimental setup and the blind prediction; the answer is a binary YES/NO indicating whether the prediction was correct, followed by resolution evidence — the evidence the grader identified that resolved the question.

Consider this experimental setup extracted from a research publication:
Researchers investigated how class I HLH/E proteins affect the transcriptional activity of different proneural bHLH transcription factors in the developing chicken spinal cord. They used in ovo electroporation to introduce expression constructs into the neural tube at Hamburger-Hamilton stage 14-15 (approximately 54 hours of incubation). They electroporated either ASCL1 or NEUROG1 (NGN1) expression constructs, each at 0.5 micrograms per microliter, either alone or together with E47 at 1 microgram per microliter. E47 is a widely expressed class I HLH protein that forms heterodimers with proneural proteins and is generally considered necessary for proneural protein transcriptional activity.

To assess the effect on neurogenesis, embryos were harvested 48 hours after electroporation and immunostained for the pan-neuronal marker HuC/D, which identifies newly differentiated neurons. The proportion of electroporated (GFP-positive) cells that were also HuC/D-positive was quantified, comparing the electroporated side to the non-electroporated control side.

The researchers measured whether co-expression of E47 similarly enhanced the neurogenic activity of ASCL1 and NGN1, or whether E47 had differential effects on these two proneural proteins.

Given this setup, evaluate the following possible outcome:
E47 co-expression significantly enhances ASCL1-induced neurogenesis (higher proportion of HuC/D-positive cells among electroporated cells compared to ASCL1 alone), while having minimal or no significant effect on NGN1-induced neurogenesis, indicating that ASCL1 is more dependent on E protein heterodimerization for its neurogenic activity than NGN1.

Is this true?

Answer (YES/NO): NO